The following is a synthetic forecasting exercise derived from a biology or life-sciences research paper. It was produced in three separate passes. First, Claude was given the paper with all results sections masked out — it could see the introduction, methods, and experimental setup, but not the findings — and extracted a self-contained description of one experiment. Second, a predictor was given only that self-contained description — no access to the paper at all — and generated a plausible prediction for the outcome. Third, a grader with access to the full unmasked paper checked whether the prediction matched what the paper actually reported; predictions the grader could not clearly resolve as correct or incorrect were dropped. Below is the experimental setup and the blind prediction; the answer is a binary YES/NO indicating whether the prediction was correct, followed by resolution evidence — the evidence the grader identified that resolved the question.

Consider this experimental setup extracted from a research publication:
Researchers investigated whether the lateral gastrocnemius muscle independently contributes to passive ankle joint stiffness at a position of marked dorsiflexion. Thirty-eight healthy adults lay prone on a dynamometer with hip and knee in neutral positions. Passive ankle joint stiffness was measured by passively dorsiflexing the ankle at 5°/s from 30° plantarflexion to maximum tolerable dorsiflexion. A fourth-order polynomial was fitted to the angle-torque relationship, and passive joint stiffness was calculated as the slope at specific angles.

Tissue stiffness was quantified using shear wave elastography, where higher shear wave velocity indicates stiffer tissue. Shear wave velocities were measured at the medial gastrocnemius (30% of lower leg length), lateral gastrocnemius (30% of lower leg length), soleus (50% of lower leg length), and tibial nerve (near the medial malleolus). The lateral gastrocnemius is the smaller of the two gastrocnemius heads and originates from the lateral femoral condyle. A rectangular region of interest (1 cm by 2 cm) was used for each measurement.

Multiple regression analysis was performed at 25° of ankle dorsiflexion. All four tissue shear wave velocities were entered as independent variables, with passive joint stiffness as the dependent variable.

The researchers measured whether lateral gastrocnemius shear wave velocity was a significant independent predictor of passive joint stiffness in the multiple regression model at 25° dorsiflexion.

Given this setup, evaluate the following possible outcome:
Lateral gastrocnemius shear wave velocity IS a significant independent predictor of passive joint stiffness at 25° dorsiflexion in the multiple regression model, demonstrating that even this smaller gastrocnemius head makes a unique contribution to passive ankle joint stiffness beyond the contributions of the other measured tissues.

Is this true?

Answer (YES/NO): YES